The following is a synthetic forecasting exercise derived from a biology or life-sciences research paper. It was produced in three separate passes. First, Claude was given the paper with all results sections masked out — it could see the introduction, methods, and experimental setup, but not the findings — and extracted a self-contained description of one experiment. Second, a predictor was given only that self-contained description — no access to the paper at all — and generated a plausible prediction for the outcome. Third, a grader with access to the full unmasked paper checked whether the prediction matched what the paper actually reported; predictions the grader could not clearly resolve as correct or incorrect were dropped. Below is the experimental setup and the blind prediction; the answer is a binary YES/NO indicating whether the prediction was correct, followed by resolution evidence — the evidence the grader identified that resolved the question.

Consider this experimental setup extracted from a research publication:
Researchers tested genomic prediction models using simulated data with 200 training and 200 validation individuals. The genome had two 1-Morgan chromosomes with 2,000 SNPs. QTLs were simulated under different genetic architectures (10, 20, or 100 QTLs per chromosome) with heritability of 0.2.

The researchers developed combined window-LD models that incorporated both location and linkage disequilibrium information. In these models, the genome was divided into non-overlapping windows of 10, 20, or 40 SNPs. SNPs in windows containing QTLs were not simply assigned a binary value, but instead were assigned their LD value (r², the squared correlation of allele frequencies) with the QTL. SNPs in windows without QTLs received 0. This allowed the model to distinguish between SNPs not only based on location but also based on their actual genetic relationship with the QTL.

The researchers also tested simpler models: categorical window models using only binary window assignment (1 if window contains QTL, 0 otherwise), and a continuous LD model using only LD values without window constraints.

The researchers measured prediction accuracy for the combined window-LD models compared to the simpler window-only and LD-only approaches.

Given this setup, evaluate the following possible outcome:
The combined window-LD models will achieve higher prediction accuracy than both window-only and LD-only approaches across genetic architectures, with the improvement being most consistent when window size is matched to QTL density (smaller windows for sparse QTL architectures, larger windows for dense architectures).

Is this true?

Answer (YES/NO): NO